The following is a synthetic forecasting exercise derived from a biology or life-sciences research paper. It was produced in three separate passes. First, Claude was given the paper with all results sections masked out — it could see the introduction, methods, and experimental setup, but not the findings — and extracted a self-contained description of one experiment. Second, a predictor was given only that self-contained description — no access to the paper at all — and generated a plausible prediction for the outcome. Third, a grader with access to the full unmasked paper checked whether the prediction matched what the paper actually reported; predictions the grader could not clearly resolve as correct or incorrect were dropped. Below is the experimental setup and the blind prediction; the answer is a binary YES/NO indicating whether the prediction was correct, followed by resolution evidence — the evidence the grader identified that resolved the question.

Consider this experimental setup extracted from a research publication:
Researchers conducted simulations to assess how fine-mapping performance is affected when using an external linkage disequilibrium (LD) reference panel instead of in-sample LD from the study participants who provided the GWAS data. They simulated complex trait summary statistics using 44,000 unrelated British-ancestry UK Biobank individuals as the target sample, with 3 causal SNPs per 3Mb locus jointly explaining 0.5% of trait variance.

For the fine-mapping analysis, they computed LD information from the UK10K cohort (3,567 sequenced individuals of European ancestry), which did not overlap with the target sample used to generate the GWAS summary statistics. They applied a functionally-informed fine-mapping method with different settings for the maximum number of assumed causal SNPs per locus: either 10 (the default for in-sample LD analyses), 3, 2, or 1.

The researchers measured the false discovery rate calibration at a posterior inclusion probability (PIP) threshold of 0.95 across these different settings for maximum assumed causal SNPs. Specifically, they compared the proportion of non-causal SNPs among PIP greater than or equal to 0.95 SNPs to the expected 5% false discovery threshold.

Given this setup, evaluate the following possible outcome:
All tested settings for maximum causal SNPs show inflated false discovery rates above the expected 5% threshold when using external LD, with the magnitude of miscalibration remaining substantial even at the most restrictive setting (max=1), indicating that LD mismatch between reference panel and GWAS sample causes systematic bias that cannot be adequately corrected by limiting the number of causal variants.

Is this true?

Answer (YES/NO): NO